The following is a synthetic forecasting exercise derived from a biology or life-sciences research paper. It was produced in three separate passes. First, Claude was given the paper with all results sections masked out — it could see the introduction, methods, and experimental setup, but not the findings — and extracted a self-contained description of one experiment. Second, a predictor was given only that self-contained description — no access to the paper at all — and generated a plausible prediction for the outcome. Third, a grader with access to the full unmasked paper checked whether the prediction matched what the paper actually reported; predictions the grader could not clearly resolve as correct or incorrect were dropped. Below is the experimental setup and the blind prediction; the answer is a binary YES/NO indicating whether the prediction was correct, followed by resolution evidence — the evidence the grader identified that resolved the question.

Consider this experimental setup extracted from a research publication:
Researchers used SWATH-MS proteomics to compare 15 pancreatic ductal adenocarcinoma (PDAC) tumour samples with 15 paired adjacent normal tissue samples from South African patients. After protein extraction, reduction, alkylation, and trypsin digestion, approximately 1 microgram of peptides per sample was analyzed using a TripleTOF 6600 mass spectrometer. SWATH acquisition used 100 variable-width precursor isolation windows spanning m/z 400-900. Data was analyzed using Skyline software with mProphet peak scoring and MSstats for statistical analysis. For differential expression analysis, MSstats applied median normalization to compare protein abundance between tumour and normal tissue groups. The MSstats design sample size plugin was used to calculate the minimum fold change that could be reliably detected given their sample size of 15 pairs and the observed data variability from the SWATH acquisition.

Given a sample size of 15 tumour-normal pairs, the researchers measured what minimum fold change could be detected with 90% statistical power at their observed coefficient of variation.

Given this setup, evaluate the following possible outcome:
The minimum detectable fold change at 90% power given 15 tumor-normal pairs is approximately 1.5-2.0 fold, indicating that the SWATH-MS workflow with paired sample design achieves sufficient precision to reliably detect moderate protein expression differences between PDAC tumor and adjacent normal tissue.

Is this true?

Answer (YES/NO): NO